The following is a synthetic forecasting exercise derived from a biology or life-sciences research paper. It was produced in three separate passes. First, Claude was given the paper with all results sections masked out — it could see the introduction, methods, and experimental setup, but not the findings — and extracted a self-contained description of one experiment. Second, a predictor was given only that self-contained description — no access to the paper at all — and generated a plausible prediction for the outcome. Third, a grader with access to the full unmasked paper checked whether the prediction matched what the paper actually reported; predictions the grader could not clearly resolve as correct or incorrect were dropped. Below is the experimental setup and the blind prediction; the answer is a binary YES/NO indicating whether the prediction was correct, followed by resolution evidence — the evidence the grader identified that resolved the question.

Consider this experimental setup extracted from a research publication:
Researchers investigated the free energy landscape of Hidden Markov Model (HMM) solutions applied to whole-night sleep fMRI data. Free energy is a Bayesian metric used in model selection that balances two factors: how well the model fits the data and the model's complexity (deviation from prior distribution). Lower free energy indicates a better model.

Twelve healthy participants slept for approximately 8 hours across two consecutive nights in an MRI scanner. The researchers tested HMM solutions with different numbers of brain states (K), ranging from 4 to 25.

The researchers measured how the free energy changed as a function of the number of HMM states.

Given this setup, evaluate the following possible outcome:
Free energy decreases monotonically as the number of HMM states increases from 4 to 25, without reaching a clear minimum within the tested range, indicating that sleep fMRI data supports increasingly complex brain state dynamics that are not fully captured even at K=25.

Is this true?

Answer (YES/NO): NO